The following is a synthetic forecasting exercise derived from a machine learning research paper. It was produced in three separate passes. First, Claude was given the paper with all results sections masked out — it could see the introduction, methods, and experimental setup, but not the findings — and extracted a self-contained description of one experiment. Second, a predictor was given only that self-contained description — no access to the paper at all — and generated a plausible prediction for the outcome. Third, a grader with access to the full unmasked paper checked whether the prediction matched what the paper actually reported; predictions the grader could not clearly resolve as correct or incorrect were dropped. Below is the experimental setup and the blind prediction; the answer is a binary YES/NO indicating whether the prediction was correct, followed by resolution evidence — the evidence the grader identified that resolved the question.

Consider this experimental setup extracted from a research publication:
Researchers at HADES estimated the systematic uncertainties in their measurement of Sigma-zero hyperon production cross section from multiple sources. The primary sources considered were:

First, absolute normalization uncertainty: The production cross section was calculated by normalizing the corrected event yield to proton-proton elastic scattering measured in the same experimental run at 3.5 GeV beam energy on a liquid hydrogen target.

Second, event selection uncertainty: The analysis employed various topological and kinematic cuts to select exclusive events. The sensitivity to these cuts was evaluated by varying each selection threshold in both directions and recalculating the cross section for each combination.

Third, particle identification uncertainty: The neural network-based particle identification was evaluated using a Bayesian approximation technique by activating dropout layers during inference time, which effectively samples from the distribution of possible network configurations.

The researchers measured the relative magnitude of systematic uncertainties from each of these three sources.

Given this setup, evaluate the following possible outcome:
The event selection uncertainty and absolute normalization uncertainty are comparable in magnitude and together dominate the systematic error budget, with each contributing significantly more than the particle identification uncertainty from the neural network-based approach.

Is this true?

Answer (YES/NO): NO